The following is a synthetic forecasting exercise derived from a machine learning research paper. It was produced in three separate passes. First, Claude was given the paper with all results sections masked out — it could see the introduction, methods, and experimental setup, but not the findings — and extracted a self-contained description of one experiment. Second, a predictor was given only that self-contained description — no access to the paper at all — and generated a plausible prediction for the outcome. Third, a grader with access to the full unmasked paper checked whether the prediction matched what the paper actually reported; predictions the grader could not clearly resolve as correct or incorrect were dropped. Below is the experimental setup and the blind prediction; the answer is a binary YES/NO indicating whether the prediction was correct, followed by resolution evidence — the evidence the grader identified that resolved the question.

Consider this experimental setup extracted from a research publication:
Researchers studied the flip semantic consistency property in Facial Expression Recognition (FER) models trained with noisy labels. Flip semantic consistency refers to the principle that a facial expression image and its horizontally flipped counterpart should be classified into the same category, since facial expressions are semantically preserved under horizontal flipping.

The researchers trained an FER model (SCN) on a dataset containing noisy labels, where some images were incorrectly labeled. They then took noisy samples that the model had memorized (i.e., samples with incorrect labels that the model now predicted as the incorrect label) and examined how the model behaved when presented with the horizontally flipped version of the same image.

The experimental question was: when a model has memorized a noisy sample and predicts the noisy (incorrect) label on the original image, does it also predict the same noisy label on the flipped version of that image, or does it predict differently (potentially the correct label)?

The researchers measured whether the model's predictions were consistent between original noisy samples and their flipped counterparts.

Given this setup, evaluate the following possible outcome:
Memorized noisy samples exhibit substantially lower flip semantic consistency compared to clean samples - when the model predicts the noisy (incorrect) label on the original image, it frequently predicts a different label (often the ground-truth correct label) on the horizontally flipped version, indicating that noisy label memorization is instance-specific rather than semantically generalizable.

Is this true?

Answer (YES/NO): YES